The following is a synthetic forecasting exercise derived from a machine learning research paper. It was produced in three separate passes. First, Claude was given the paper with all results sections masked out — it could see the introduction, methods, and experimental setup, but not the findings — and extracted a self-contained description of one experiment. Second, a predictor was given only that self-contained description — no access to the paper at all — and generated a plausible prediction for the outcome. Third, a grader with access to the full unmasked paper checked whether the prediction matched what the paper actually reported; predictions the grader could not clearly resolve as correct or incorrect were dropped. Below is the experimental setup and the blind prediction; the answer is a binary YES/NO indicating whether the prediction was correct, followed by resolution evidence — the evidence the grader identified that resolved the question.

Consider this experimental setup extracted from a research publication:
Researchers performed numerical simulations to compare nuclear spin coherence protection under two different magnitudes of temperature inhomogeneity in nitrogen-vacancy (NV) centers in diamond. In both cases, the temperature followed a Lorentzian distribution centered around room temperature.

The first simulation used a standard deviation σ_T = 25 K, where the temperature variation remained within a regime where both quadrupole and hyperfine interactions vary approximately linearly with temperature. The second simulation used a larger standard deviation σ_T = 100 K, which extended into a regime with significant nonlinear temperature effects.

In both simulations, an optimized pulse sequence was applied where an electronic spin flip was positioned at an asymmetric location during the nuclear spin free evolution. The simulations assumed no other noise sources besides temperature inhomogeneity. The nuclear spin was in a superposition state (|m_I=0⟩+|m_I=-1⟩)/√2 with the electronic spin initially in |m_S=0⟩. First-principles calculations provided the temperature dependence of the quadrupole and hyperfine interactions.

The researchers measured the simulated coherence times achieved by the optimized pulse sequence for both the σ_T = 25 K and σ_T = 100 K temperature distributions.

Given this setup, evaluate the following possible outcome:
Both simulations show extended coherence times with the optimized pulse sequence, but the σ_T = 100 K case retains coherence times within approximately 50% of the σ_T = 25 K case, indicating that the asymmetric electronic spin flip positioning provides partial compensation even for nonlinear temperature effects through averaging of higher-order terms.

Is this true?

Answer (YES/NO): NO